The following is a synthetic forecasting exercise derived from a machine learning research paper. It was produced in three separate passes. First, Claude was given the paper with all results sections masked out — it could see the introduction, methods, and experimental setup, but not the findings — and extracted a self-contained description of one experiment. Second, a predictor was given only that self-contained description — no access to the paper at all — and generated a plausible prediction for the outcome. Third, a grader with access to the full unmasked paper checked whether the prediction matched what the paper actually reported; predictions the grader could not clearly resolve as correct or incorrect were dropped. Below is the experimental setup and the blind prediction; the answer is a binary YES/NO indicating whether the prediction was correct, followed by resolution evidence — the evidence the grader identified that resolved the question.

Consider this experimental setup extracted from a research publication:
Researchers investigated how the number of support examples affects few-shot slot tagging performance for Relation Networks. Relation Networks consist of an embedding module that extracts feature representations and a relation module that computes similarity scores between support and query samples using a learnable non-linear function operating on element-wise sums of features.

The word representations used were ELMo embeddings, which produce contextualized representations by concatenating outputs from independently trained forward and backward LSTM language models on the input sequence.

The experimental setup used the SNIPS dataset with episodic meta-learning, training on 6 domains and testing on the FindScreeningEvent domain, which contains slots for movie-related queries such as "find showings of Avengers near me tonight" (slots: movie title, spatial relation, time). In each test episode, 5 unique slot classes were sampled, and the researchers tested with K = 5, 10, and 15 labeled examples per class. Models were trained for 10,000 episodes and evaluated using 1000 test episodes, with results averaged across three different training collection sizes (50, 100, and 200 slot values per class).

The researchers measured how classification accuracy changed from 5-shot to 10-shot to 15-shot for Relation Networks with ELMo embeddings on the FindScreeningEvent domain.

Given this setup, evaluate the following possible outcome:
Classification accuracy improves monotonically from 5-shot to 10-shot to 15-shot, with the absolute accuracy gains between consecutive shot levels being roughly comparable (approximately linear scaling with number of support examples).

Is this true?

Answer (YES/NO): NO